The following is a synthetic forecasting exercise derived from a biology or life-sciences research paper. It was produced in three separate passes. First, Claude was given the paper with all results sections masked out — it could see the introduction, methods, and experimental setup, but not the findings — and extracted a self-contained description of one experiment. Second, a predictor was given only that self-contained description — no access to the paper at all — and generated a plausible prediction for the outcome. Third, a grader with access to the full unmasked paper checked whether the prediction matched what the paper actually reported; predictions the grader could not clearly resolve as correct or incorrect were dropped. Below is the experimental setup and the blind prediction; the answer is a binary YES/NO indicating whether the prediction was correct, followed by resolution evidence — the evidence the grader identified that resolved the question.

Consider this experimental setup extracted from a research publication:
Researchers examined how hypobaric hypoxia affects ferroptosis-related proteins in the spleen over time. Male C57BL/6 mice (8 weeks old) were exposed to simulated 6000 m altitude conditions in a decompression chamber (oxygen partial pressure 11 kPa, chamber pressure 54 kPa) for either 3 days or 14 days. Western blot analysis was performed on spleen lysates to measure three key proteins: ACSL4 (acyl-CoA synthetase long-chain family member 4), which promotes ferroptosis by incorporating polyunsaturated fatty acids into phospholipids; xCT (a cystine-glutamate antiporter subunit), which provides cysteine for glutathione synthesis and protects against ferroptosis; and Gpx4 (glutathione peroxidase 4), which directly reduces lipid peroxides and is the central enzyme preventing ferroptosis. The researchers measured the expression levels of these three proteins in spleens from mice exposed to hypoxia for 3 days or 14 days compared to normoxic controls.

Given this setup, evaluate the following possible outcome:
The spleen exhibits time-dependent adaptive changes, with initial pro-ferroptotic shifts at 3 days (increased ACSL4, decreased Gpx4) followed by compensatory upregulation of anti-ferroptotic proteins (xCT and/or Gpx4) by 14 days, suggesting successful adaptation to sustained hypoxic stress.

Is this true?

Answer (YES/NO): NO